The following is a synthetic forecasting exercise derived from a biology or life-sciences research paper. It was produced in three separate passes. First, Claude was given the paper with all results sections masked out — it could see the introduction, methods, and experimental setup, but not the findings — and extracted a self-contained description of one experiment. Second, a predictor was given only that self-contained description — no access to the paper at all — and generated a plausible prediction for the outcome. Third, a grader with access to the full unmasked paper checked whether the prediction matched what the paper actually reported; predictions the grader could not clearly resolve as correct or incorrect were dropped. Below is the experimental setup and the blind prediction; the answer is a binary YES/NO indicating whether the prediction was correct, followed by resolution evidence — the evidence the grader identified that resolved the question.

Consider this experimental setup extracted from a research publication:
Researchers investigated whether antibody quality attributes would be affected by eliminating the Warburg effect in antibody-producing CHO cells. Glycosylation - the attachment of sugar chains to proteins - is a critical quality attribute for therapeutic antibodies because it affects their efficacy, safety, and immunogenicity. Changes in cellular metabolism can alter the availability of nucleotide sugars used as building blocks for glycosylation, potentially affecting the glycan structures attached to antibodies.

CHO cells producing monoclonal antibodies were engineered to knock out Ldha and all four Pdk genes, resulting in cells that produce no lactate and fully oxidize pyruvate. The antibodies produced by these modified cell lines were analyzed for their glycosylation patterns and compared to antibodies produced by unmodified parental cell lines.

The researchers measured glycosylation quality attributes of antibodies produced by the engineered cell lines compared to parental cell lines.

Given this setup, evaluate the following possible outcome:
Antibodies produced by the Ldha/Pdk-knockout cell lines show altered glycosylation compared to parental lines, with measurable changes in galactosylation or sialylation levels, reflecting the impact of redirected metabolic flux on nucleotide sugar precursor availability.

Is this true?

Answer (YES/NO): NO